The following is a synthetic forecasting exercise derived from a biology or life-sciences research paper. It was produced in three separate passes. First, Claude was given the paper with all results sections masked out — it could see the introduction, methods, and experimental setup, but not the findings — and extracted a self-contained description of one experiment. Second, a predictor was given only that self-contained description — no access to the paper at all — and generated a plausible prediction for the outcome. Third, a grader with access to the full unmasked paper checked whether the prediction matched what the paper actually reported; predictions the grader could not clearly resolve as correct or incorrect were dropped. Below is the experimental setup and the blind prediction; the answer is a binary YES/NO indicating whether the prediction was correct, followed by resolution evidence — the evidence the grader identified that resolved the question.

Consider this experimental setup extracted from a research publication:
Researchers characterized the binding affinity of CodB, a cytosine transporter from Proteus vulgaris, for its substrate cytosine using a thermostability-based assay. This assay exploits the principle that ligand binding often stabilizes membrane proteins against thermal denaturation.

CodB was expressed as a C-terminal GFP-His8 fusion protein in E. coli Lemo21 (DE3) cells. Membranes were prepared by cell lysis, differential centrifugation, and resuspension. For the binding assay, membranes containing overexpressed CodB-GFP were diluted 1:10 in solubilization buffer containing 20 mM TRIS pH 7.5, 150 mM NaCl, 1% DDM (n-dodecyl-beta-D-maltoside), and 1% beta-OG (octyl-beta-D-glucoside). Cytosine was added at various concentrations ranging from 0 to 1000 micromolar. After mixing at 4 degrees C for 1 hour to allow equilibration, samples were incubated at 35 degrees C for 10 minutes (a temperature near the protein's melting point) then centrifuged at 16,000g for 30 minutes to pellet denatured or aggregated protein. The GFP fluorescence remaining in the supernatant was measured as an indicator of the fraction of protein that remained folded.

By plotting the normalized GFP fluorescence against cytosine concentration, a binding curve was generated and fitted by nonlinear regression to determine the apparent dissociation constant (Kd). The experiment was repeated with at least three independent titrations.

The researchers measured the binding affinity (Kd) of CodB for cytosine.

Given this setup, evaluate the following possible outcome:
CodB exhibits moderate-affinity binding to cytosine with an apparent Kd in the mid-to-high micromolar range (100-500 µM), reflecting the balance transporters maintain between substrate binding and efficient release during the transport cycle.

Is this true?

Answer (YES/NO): NO